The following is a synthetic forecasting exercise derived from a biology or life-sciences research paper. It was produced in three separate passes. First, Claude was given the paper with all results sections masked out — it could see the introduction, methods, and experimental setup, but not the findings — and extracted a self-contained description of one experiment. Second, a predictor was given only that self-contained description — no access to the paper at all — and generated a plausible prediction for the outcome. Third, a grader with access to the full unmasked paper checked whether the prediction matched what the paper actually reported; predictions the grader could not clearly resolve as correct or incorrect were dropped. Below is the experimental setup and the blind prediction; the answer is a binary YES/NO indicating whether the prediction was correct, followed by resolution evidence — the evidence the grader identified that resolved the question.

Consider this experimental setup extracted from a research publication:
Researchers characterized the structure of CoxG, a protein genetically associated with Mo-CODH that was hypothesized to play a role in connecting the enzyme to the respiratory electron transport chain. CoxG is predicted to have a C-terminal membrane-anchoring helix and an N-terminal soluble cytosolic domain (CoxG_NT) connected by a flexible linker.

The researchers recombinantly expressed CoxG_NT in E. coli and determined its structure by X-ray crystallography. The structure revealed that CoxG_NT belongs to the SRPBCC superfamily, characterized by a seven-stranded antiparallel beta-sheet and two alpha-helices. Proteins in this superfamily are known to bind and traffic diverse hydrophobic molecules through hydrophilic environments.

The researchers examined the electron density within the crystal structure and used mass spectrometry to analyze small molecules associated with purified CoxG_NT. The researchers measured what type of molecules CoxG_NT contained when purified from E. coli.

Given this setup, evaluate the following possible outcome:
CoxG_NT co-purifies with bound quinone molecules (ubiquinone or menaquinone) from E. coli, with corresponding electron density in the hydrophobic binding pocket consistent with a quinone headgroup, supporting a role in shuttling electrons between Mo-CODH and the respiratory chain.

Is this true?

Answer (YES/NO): YES